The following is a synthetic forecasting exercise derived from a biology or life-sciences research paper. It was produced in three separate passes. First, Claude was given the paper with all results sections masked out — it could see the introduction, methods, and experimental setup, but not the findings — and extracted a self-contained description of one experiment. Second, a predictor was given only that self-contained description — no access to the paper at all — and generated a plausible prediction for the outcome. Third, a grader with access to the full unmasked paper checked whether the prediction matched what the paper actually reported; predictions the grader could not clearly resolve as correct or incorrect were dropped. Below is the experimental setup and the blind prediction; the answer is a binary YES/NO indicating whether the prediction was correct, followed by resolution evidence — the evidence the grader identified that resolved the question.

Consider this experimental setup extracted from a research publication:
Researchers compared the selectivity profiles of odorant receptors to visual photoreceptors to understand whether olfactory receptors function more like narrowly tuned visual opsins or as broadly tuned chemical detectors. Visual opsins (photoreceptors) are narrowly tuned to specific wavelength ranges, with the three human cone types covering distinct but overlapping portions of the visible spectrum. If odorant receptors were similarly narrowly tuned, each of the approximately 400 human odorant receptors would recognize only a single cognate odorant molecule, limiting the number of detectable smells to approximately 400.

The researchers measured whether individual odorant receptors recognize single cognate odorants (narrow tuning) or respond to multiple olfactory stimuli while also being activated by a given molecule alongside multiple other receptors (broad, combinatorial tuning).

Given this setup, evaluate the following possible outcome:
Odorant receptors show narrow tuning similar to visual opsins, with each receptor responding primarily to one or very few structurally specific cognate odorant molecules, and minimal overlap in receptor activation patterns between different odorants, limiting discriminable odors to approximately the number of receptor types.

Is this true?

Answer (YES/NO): NO